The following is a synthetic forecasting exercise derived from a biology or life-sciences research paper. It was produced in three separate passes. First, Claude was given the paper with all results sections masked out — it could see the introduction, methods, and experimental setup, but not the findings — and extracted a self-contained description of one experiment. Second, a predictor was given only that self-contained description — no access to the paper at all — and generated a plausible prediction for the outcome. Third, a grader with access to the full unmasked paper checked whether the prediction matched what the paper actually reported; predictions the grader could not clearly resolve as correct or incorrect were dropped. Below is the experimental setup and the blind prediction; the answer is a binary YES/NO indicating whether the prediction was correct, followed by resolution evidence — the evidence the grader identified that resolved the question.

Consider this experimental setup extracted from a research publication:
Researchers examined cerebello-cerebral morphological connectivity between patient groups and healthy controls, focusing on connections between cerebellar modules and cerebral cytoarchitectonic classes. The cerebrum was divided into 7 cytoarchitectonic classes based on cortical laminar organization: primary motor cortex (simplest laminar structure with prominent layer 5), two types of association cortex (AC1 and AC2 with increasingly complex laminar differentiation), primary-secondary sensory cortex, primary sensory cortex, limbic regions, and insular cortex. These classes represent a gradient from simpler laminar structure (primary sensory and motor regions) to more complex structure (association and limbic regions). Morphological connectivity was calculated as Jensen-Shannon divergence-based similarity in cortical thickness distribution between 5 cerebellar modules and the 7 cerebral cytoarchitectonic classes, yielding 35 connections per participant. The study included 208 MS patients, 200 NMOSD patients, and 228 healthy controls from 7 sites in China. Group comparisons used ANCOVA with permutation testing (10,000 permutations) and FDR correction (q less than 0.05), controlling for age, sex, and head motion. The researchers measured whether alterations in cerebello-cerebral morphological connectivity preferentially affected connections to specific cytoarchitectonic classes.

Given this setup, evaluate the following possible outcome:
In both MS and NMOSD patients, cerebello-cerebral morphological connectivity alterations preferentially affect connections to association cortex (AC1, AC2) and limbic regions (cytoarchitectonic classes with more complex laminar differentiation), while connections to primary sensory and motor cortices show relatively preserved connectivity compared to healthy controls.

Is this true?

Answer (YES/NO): NO